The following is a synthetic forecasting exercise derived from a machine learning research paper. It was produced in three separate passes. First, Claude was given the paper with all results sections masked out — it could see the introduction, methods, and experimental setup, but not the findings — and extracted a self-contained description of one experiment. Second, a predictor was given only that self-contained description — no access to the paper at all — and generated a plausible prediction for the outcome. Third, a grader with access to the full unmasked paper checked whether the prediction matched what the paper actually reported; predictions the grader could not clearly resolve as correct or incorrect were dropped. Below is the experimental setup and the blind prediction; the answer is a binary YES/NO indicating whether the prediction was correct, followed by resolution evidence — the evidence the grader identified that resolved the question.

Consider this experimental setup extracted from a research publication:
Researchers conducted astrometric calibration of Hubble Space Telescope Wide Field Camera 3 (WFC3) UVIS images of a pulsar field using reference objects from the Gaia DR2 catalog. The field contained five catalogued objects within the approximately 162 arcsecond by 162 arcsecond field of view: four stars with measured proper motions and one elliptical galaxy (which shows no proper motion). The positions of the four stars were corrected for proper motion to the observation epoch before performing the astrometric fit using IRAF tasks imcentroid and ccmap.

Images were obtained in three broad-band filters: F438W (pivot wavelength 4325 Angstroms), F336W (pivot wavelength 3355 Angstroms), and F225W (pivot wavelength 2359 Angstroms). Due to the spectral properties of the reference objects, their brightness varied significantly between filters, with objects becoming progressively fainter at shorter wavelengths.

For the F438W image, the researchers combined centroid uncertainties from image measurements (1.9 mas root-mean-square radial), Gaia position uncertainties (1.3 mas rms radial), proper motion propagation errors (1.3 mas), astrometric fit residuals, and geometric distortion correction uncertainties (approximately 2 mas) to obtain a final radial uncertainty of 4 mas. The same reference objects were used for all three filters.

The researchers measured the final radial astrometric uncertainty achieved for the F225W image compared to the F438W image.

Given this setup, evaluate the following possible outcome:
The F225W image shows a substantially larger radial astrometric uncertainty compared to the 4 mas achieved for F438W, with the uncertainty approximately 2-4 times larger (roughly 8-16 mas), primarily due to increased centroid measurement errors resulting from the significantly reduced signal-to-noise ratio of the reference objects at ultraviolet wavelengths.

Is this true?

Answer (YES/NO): NO